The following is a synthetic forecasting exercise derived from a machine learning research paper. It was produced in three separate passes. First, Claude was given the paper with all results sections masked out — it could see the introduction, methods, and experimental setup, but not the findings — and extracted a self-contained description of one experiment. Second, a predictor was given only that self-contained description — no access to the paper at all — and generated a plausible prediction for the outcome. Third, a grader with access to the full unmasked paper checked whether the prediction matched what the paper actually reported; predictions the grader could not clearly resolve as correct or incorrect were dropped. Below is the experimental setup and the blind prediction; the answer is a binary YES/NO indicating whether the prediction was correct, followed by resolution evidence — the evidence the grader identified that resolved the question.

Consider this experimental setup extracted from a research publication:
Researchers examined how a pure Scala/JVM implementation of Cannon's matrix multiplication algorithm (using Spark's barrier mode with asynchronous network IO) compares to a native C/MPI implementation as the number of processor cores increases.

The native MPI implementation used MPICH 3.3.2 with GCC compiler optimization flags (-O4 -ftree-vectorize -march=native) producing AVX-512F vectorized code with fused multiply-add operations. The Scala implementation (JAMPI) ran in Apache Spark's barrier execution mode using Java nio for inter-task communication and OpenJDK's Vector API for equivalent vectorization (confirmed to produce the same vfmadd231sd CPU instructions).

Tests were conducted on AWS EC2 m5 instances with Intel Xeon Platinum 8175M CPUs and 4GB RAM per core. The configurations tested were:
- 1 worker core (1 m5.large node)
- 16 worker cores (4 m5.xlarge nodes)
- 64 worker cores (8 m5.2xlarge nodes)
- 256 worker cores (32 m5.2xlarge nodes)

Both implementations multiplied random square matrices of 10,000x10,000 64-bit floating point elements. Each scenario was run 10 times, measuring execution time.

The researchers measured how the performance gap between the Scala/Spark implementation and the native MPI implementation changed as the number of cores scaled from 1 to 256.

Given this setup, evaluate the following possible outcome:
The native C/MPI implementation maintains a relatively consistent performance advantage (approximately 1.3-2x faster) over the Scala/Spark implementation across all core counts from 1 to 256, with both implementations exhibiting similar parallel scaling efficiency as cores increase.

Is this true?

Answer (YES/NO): NO